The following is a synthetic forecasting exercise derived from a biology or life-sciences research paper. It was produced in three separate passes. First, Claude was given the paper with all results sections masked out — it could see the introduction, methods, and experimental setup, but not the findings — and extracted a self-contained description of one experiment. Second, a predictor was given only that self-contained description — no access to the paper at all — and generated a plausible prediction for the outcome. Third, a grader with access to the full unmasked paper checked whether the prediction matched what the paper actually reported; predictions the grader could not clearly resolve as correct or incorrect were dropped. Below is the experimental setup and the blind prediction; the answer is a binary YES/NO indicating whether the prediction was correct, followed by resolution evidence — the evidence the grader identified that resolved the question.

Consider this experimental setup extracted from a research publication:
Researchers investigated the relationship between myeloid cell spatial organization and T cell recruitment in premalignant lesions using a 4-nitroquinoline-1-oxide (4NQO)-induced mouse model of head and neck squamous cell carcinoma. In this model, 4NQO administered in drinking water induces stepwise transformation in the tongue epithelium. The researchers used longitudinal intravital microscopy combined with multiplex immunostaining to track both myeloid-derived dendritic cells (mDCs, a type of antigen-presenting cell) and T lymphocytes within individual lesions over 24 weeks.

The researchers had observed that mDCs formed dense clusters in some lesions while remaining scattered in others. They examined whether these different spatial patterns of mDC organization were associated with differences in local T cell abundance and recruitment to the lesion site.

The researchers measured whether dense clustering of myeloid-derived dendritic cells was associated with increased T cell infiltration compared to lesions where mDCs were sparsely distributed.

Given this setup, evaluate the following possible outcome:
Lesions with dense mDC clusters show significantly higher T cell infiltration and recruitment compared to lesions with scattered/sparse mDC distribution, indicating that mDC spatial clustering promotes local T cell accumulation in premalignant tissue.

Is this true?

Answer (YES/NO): YES